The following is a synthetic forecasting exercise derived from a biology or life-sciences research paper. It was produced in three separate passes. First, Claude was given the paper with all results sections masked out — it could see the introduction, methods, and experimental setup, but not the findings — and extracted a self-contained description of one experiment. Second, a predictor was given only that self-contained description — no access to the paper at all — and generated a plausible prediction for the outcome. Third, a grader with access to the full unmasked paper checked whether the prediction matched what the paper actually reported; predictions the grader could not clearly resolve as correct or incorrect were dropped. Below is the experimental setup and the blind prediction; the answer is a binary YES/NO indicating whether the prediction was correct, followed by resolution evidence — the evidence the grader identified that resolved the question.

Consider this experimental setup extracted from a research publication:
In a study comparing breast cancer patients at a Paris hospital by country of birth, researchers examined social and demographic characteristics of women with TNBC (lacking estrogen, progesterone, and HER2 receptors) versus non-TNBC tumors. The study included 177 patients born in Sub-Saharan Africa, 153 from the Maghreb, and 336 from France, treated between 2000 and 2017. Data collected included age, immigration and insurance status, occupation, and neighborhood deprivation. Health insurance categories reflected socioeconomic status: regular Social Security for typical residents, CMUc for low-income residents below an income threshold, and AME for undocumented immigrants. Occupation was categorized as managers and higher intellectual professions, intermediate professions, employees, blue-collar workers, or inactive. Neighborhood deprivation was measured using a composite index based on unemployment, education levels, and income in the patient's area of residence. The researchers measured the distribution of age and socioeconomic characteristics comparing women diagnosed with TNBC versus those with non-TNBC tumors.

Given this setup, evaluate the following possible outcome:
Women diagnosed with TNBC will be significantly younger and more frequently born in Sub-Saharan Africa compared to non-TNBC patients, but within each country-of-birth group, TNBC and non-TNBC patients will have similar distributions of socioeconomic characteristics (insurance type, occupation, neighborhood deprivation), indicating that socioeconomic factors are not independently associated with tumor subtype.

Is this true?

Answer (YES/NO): NO